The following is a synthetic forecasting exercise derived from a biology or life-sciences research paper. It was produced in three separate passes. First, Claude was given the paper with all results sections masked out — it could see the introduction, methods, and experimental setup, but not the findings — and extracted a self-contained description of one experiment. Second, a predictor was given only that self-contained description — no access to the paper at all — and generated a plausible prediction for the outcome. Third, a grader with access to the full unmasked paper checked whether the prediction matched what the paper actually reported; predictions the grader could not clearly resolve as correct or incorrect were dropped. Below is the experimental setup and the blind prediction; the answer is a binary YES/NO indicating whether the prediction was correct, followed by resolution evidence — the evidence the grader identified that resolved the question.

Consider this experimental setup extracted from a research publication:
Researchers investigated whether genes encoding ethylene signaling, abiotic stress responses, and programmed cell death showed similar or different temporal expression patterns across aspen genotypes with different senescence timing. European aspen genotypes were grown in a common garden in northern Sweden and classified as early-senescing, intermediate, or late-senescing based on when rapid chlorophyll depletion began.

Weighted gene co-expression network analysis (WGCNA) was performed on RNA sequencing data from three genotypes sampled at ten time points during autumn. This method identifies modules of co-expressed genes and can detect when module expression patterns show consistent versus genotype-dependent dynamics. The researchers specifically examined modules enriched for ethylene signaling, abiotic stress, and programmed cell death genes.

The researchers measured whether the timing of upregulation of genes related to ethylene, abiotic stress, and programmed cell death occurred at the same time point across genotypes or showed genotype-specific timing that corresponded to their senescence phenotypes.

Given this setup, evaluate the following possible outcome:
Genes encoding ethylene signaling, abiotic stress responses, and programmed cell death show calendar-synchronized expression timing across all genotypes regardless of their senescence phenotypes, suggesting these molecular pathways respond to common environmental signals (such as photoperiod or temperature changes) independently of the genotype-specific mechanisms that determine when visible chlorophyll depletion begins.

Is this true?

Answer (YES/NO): NO